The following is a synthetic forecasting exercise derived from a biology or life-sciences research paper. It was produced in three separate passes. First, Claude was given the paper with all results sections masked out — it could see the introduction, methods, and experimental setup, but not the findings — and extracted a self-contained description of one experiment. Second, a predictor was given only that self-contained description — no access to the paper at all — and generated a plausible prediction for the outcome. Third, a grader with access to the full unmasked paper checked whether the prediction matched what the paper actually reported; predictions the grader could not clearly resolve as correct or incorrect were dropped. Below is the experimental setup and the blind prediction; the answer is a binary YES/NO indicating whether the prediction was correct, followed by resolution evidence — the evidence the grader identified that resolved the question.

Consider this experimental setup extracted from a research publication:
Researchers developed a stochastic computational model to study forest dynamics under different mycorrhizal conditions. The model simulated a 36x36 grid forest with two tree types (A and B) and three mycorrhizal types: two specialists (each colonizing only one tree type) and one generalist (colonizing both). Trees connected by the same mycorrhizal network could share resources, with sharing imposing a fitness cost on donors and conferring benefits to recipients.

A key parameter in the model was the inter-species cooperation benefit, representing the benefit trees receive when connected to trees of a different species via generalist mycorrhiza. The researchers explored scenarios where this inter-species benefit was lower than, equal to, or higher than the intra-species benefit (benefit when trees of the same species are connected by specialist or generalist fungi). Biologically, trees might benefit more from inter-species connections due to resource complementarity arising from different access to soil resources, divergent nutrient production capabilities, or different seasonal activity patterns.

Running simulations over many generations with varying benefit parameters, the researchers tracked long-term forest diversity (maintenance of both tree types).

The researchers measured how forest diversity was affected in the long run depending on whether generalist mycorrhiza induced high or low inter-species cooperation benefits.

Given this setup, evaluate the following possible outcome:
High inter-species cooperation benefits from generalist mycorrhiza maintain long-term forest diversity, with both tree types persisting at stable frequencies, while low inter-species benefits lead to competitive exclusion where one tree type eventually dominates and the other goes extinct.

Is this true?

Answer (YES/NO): YES